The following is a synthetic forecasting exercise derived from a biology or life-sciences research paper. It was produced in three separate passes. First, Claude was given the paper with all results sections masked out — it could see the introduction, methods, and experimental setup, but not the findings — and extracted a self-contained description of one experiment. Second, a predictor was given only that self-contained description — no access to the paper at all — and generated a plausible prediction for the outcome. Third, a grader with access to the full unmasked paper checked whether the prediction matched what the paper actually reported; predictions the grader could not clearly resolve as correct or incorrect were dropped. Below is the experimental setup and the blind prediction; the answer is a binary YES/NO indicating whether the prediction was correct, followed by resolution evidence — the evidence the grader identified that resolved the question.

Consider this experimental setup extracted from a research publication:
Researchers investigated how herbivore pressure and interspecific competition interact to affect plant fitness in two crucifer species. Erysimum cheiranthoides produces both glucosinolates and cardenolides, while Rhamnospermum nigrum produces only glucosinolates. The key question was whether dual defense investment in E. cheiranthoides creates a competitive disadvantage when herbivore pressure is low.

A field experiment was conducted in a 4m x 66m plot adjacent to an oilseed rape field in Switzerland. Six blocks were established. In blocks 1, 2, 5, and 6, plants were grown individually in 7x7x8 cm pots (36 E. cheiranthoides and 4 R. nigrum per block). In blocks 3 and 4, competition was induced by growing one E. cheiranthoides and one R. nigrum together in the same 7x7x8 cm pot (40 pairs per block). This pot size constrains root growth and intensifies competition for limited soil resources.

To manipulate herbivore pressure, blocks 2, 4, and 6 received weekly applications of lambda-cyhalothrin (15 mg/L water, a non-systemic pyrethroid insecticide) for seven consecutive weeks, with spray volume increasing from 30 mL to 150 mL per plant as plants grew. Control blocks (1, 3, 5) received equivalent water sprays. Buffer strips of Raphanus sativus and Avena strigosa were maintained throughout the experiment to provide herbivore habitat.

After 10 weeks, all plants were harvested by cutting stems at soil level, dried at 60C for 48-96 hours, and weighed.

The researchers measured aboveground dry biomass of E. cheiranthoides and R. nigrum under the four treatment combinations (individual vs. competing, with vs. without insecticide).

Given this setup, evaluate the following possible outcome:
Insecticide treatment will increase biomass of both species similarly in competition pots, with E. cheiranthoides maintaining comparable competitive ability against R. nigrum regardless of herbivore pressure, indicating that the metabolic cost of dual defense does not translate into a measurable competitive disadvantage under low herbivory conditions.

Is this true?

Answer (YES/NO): NO